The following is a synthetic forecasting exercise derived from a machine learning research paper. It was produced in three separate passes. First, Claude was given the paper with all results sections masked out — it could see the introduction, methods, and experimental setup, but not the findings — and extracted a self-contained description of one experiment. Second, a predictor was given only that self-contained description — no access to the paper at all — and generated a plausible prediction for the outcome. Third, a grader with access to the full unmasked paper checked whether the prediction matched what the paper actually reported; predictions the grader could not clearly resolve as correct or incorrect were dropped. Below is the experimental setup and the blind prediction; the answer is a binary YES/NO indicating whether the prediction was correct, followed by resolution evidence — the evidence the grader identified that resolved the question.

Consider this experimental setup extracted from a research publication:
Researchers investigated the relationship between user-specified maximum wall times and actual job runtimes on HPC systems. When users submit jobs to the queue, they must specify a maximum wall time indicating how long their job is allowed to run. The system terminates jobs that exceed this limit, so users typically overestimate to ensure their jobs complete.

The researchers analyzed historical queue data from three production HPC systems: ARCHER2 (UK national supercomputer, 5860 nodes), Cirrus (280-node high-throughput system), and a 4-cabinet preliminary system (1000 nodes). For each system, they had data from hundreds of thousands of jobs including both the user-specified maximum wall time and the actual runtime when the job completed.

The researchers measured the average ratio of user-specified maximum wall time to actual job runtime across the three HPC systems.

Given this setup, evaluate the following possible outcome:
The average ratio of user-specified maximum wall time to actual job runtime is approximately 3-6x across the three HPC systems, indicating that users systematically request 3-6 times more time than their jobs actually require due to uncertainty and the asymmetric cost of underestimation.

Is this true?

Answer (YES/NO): NO